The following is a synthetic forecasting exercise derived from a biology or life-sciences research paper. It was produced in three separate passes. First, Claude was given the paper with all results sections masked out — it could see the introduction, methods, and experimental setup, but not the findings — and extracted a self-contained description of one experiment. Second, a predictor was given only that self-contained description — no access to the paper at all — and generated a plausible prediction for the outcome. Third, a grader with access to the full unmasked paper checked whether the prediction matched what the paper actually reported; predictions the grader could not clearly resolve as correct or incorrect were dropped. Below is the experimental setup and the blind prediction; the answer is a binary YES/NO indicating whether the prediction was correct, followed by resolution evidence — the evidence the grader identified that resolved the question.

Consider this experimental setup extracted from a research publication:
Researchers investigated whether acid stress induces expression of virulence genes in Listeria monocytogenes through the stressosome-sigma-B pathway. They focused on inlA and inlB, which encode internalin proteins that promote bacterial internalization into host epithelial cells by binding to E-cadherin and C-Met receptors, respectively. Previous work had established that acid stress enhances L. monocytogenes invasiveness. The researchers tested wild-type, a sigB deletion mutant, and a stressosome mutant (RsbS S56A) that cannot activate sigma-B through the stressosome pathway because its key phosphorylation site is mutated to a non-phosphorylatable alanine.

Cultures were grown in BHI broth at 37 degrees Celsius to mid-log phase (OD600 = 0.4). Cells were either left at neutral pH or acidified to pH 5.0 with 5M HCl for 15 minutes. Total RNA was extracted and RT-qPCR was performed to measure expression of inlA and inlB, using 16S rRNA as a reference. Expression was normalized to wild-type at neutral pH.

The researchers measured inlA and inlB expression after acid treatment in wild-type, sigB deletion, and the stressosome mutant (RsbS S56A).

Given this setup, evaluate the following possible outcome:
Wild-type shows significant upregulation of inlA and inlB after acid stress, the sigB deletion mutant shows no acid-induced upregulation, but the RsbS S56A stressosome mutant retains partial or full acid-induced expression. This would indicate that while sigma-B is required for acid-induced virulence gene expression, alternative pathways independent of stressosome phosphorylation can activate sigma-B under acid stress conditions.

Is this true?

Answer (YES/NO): NO